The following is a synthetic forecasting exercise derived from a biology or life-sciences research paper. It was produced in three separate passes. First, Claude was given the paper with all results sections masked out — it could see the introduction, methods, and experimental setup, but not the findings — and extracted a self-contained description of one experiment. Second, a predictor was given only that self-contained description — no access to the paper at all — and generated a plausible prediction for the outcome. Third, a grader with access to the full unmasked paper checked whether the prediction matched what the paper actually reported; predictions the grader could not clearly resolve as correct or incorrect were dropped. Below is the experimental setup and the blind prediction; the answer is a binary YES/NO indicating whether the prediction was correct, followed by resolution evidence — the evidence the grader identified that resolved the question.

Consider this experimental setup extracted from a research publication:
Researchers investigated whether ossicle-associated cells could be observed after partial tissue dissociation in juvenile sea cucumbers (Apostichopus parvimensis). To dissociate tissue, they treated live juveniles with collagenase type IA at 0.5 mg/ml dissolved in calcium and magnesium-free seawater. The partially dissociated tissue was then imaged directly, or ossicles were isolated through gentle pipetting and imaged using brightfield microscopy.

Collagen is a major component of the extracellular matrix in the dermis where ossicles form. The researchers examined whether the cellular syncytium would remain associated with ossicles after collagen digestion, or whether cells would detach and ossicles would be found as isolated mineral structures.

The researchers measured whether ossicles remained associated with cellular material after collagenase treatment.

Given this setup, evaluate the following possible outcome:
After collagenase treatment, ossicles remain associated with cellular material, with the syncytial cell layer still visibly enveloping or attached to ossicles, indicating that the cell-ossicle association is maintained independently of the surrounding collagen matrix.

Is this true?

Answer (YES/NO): YES